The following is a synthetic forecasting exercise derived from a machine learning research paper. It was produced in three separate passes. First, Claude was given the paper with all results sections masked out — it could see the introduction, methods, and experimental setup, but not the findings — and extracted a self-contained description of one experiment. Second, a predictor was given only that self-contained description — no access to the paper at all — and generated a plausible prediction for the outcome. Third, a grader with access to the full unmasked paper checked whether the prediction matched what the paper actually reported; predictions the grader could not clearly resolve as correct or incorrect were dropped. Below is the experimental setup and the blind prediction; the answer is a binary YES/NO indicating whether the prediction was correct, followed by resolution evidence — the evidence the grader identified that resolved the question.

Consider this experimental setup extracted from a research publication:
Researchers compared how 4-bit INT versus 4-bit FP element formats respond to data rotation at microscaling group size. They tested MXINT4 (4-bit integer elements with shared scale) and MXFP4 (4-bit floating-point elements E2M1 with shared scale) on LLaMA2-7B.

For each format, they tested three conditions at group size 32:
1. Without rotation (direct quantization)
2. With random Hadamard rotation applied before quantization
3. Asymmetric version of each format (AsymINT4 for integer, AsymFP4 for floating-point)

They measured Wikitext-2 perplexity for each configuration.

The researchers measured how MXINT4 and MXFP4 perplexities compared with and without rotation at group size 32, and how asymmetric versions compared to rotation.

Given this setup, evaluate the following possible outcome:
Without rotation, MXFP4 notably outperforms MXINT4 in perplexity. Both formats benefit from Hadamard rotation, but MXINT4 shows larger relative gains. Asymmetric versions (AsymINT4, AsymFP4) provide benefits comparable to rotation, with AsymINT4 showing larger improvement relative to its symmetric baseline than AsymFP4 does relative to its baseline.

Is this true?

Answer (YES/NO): NO